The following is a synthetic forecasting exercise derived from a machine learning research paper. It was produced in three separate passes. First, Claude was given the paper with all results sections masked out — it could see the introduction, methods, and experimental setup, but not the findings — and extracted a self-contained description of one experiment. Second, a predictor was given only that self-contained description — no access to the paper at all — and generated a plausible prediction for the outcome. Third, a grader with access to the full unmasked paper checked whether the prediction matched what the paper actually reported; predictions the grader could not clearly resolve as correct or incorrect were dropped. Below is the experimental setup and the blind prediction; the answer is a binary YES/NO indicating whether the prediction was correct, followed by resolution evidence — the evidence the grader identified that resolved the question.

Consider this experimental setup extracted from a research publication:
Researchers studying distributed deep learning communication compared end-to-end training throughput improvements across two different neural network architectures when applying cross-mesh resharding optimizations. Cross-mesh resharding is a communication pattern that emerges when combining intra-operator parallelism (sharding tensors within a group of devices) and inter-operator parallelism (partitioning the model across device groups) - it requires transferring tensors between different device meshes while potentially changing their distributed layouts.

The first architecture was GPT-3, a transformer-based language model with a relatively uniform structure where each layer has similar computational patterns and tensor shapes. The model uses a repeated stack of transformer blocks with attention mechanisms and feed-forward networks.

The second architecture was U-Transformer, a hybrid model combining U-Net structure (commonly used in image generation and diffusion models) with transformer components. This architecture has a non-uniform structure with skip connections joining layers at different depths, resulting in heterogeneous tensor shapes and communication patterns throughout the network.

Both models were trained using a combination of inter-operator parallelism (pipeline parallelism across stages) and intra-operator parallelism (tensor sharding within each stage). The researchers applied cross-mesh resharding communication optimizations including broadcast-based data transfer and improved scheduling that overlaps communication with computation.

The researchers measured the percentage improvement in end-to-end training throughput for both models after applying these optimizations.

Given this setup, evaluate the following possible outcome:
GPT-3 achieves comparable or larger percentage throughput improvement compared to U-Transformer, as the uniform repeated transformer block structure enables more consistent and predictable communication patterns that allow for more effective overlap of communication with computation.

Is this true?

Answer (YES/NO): NO